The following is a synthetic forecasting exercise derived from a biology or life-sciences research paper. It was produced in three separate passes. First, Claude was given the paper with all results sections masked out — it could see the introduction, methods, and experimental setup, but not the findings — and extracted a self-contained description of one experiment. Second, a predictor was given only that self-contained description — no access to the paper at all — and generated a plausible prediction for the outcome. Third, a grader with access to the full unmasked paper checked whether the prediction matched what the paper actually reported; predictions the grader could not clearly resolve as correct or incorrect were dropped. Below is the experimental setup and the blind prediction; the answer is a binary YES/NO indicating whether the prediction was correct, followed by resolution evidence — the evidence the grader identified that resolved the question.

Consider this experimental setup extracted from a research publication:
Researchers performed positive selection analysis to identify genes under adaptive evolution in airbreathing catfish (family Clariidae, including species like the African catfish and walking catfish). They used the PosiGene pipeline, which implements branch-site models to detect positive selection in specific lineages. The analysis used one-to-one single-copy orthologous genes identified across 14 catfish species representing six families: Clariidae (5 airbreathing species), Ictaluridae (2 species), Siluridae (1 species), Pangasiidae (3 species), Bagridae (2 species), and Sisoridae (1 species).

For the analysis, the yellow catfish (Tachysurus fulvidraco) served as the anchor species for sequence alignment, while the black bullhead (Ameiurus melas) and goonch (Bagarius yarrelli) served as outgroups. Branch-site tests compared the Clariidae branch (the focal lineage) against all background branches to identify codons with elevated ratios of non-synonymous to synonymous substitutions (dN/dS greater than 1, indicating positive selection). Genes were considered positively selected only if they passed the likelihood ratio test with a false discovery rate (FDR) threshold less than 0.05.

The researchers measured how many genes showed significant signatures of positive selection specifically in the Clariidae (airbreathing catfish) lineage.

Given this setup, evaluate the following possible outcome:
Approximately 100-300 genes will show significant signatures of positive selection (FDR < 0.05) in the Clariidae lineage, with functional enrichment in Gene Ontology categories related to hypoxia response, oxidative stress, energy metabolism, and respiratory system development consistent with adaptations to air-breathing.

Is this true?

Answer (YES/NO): NO